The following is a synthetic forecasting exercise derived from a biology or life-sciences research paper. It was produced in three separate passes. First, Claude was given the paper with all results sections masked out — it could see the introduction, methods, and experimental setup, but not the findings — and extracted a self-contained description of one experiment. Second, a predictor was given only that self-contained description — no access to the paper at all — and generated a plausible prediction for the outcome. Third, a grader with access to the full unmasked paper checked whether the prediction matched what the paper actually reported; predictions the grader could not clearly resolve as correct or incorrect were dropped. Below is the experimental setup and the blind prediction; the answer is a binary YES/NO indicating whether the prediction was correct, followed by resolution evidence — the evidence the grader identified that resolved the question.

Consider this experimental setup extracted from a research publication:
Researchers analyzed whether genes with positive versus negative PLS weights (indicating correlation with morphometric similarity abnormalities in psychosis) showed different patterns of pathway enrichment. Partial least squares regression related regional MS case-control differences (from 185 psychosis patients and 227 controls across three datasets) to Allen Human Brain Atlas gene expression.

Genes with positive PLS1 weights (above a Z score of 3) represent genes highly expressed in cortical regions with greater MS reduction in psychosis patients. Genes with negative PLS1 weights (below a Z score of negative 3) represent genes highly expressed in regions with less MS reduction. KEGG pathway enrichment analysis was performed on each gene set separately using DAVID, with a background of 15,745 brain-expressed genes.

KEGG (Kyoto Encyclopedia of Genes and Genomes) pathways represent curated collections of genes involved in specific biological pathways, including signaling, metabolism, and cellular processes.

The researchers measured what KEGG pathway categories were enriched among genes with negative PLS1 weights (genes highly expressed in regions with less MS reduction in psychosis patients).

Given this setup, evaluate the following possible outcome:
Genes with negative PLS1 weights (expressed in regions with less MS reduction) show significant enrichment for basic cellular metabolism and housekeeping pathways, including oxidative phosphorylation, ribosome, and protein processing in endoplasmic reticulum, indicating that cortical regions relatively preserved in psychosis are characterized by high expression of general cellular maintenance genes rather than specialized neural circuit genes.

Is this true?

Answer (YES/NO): NO